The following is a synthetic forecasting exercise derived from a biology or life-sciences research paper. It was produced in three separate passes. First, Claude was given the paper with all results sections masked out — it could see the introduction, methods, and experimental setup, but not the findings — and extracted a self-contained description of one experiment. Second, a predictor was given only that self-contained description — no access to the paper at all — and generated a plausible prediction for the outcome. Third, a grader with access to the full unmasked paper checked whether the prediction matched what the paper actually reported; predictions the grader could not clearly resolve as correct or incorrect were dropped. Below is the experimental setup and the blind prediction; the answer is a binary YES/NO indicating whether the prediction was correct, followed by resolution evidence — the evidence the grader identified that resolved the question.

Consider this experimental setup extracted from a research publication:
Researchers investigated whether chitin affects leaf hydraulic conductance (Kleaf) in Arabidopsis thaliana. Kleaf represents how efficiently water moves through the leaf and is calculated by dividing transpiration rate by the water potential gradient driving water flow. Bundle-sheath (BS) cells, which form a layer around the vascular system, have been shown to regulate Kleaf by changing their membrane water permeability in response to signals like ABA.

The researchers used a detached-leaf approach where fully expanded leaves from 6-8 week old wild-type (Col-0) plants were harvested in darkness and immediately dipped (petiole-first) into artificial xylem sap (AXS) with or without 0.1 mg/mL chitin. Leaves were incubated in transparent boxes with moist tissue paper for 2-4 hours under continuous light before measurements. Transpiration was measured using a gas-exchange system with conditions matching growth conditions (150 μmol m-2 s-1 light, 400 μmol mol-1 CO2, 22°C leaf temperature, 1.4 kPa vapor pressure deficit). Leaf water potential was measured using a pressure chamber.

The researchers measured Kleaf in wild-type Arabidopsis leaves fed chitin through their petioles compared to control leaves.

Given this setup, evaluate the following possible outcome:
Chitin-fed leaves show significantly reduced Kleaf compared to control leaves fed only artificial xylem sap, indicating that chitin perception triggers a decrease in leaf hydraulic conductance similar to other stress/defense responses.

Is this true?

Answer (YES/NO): YES